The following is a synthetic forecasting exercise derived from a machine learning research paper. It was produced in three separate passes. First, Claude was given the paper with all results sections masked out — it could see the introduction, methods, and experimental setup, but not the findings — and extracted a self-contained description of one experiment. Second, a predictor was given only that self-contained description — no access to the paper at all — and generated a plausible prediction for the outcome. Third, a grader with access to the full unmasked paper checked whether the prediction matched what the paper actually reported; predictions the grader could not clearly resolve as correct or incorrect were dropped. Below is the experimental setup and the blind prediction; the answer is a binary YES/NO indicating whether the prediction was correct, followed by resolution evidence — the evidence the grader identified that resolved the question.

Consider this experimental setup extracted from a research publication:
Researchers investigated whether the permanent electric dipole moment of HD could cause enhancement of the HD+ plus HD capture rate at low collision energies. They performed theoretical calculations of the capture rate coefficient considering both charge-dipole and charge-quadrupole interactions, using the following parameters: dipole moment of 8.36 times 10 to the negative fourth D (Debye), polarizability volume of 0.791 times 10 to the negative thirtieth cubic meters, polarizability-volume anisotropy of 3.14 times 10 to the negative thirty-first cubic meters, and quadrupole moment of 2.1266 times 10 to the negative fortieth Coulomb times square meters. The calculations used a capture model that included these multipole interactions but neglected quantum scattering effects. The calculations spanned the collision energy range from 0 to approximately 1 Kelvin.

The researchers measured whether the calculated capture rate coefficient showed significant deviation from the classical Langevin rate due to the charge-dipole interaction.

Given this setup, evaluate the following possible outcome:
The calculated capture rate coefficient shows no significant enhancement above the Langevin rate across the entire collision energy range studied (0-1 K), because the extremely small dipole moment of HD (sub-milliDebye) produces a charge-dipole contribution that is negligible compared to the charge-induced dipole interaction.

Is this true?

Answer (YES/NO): YES